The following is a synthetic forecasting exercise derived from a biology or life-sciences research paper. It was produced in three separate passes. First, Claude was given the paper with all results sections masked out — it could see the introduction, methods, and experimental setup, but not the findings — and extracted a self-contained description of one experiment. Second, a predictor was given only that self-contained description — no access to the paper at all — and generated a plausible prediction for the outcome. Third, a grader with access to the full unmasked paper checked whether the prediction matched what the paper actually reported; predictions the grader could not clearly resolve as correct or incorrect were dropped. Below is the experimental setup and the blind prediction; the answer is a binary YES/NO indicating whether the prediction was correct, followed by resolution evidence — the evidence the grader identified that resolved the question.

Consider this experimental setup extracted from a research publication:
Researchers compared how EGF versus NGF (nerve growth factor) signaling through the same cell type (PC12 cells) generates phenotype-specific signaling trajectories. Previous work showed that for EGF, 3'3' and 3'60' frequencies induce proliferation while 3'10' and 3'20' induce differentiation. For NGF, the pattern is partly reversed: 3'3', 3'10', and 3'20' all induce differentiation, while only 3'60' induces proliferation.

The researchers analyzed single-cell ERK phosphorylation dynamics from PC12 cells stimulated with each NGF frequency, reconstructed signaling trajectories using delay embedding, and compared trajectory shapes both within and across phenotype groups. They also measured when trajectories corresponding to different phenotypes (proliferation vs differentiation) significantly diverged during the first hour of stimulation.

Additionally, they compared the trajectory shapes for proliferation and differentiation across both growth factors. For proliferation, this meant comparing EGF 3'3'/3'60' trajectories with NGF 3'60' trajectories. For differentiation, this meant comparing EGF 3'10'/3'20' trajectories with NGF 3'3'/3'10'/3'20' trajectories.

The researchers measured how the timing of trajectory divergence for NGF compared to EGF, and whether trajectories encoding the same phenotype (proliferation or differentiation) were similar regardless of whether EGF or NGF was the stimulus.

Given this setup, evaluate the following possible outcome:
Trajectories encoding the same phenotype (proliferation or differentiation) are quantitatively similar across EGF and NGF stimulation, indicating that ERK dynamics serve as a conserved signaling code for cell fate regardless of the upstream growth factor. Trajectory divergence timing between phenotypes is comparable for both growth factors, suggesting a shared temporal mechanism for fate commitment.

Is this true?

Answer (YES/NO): NO